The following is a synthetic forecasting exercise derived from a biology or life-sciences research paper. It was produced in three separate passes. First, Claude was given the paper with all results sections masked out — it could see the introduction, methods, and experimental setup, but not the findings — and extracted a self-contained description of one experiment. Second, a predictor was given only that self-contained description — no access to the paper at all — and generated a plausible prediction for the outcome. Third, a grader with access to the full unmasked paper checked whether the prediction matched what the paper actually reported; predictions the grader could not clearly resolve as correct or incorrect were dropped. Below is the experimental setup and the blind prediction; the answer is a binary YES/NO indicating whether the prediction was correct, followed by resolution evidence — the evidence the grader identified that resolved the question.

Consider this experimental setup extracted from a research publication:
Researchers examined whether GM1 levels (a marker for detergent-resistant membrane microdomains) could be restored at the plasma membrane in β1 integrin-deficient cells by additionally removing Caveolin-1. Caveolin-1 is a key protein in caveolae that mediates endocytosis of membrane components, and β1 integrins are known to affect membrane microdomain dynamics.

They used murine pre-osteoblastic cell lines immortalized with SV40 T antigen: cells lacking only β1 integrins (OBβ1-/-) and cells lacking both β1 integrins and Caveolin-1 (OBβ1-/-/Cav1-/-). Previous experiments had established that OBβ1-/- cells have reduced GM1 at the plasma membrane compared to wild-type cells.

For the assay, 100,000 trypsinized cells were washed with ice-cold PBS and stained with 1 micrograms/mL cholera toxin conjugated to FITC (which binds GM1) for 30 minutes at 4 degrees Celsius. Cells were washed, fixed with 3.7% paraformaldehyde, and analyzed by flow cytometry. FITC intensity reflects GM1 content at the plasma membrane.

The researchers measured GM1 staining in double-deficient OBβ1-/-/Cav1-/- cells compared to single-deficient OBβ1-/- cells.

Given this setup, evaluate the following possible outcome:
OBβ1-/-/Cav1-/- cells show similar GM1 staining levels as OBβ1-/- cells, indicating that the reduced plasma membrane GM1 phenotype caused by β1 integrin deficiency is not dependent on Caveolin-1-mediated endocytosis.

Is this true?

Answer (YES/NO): NO